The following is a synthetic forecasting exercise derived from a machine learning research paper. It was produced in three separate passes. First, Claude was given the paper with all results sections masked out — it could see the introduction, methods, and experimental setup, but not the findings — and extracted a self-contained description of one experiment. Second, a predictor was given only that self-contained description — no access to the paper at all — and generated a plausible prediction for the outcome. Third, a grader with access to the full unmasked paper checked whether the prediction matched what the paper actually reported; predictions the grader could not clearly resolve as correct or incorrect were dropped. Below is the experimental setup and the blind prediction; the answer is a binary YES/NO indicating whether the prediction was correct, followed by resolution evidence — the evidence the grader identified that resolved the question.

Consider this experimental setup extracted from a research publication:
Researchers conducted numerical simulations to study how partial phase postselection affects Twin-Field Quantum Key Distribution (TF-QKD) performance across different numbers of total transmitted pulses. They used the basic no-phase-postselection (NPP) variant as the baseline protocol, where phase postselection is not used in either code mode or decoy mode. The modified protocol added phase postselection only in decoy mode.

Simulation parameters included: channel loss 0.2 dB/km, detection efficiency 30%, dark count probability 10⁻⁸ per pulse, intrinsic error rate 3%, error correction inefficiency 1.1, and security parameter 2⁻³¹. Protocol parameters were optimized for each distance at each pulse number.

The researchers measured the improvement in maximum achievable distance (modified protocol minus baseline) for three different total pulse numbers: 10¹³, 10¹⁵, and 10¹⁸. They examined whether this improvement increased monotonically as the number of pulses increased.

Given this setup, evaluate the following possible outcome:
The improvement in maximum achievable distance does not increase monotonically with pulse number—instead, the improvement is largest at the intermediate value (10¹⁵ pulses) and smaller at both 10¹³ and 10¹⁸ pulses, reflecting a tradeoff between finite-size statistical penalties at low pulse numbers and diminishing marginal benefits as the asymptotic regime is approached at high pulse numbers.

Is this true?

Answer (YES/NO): NO